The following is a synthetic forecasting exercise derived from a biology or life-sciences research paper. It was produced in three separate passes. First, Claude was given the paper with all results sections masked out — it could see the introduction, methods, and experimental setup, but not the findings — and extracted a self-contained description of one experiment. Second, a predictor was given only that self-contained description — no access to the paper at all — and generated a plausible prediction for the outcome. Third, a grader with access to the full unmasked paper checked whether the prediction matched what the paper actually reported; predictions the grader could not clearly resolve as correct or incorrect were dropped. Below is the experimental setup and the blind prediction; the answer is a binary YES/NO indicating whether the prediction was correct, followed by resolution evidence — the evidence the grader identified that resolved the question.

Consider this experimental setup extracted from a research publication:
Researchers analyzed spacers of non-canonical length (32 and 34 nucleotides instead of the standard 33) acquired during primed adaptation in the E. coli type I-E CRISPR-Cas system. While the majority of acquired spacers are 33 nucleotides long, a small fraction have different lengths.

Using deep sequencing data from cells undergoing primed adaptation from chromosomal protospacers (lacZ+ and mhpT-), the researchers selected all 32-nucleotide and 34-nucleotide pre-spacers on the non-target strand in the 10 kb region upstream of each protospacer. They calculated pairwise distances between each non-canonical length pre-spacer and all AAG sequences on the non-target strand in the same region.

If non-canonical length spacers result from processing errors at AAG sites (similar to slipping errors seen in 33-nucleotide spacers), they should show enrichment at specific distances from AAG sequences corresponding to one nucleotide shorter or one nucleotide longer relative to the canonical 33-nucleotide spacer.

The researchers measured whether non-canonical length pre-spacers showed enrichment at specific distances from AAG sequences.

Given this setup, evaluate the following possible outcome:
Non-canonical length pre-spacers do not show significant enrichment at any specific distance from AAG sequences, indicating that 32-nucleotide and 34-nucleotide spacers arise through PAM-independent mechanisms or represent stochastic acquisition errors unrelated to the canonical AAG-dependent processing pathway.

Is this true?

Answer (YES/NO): NO